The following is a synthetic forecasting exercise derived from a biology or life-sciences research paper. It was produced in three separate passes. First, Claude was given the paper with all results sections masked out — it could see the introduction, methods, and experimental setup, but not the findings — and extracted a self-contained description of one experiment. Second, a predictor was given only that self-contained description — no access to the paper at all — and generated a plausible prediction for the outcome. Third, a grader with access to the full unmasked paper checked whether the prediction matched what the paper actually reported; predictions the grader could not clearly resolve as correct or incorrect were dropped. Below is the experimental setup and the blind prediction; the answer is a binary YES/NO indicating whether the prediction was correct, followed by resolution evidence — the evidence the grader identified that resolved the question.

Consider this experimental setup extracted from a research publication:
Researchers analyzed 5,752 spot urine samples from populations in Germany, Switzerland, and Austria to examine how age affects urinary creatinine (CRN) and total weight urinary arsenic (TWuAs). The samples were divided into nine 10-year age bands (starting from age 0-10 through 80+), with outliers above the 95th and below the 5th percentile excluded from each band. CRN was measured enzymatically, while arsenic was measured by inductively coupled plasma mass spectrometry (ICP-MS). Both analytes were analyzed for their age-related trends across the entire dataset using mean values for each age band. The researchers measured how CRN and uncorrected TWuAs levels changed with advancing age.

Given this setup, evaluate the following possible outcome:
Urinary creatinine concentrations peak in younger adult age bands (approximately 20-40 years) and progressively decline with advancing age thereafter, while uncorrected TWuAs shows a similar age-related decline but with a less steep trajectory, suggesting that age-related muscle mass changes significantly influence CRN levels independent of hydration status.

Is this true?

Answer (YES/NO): NO